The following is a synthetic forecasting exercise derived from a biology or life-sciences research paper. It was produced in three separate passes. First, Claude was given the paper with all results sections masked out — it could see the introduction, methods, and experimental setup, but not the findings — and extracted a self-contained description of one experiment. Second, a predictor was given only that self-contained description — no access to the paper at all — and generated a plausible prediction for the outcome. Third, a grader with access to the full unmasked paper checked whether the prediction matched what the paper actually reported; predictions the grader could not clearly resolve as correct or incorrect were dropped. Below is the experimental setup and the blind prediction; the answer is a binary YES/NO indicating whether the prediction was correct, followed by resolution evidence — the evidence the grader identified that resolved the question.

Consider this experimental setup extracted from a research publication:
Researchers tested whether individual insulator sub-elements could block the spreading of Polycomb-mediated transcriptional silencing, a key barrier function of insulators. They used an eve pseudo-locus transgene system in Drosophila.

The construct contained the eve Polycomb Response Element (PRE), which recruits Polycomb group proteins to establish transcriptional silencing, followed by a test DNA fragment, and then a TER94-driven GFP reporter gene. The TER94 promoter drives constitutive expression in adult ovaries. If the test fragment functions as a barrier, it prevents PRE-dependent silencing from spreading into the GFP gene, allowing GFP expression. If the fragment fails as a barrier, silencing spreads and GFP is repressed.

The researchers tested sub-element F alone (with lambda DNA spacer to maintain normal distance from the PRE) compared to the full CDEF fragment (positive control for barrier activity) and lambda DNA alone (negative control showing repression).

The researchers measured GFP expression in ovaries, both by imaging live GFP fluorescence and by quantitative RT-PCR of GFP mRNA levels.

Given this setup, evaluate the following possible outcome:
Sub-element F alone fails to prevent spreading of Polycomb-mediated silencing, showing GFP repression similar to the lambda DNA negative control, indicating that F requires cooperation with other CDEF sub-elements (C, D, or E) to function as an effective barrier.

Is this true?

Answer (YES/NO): NO